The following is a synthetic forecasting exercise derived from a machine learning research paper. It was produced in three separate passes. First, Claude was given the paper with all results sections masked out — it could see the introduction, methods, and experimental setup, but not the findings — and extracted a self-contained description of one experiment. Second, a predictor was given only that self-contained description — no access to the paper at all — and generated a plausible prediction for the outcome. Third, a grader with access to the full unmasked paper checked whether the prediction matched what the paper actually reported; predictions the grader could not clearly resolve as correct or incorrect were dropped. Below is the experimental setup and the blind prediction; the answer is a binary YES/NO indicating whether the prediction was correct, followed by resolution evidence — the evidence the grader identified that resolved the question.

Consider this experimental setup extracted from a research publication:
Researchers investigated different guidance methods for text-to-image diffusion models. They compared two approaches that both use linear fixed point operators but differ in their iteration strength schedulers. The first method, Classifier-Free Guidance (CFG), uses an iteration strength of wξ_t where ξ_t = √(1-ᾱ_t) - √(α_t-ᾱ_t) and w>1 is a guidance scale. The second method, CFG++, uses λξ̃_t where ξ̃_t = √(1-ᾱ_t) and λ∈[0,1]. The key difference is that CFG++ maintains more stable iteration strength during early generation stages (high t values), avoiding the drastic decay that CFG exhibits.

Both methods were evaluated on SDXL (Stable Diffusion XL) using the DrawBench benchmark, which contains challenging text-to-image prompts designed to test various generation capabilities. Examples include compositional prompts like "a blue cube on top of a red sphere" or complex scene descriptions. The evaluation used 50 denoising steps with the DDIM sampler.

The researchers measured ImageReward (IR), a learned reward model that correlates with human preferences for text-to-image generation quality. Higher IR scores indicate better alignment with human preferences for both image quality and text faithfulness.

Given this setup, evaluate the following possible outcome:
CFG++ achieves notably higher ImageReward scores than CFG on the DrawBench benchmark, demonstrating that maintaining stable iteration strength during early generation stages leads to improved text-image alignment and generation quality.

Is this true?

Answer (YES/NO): YES